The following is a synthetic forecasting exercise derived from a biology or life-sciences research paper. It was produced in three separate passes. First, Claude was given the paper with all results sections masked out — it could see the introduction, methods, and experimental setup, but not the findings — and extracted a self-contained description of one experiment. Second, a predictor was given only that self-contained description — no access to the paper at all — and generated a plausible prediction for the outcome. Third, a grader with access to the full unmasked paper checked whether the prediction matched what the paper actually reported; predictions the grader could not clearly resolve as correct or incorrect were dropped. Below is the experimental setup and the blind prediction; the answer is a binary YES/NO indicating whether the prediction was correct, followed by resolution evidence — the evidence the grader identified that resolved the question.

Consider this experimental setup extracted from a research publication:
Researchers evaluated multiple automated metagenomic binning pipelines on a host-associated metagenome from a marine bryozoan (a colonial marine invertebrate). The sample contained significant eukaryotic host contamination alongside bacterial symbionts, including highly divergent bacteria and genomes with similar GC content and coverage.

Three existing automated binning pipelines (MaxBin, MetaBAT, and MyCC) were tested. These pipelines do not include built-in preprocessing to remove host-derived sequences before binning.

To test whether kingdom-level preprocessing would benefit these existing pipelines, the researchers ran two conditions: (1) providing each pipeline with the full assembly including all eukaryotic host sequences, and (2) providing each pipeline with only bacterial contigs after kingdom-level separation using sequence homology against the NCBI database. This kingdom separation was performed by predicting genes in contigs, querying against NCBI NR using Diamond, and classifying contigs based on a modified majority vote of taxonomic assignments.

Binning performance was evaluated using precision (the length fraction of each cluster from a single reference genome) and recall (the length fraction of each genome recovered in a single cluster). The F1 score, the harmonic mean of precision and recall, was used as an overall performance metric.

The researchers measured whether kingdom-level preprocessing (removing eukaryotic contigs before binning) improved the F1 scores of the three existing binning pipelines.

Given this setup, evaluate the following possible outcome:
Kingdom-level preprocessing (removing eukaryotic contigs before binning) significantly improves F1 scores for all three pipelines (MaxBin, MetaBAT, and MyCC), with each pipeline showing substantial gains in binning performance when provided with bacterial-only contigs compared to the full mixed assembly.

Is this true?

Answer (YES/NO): NO